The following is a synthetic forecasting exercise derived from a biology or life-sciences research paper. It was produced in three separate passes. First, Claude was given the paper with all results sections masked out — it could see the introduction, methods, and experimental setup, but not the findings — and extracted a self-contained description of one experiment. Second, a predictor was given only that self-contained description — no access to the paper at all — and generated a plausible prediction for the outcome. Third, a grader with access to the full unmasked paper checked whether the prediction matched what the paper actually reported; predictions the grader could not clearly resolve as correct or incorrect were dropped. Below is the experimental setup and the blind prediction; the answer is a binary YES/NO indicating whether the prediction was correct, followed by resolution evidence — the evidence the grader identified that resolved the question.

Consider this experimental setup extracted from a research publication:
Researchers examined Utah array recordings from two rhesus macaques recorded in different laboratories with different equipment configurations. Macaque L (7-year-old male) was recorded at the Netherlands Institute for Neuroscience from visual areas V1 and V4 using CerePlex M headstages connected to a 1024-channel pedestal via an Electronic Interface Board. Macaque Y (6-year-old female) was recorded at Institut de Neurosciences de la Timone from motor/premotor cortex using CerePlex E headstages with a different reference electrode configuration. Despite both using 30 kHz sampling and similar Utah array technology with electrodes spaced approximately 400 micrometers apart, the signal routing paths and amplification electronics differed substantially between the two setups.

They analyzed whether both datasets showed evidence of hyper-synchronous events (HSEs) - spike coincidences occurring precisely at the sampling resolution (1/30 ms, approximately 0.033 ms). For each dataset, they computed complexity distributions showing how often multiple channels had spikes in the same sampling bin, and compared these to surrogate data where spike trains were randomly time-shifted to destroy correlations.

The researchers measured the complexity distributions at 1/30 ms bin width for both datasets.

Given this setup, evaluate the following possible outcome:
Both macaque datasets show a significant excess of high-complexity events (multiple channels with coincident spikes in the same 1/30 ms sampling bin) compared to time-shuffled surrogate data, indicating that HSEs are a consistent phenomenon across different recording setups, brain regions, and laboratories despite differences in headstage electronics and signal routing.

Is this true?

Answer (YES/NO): YES